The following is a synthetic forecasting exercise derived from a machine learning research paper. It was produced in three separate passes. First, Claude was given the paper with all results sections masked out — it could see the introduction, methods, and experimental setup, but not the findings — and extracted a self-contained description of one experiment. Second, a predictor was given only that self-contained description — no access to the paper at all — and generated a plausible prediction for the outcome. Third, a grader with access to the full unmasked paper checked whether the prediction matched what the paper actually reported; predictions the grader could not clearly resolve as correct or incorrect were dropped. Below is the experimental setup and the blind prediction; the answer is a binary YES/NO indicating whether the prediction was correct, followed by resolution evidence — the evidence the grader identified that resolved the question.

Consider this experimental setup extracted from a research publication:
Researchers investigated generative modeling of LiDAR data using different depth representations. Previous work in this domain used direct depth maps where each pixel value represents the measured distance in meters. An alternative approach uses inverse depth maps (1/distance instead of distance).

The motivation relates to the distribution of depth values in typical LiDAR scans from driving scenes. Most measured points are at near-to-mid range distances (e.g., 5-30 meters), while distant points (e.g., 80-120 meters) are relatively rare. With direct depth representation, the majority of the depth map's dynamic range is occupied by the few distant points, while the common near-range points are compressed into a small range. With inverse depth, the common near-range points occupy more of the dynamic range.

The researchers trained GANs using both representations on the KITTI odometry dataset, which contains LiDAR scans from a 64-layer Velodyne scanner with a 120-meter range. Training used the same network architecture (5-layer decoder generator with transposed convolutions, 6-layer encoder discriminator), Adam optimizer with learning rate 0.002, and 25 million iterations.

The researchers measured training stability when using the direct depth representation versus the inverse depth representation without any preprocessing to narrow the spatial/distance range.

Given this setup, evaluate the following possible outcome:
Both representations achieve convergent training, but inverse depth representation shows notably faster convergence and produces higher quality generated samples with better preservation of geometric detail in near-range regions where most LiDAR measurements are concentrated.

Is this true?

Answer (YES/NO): NO